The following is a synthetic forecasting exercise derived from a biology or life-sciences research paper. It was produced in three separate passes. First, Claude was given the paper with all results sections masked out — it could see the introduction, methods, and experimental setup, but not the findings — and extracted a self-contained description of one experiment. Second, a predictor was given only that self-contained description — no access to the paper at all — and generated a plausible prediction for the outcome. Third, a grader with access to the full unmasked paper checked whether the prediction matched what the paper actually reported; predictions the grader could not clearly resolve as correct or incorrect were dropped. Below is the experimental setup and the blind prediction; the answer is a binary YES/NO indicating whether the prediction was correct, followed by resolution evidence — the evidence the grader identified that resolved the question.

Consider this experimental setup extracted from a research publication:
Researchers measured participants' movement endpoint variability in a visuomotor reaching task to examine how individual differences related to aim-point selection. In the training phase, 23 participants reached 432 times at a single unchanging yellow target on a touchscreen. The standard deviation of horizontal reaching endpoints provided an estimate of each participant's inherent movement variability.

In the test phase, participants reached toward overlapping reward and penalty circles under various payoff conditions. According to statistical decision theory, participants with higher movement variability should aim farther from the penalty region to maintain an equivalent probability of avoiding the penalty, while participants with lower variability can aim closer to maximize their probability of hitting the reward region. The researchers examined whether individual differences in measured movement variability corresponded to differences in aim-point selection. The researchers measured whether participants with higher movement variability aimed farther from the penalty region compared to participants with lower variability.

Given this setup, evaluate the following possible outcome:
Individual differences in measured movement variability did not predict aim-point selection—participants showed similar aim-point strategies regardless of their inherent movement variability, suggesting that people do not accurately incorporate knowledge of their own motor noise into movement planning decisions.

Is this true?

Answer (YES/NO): YES